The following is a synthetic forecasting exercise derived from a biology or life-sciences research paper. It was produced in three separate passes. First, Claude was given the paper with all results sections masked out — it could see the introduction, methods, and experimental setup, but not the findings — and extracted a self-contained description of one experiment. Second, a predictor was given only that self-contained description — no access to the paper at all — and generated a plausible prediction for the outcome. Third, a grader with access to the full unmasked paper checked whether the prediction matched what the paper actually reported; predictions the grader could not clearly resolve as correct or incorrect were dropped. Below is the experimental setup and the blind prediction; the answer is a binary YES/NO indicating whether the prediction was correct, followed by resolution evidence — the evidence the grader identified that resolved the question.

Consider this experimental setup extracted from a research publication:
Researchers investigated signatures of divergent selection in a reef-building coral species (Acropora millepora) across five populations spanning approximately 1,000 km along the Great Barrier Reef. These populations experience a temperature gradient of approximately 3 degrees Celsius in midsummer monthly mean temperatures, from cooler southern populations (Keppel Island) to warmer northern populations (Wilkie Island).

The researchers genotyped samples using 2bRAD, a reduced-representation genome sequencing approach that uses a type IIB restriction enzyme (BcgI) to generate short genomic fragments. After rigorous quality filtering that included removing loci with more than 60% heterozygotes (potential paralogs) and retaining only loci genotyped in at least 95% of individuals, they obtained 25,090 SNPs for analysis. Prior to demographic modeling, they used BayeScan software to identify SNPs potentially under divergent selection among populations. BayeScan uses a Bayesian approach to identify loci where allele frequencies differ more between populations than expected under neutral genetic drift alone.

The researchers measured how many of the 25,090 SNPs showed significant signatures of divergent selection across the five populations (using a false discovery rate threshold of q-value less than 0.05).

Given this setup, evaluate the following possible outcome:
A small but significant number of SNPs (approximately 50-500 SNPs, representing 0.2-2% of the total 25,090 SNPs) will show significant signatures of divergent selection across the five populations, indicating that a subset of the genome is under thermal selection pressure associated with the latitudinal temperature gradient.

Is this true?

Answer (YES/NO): NO